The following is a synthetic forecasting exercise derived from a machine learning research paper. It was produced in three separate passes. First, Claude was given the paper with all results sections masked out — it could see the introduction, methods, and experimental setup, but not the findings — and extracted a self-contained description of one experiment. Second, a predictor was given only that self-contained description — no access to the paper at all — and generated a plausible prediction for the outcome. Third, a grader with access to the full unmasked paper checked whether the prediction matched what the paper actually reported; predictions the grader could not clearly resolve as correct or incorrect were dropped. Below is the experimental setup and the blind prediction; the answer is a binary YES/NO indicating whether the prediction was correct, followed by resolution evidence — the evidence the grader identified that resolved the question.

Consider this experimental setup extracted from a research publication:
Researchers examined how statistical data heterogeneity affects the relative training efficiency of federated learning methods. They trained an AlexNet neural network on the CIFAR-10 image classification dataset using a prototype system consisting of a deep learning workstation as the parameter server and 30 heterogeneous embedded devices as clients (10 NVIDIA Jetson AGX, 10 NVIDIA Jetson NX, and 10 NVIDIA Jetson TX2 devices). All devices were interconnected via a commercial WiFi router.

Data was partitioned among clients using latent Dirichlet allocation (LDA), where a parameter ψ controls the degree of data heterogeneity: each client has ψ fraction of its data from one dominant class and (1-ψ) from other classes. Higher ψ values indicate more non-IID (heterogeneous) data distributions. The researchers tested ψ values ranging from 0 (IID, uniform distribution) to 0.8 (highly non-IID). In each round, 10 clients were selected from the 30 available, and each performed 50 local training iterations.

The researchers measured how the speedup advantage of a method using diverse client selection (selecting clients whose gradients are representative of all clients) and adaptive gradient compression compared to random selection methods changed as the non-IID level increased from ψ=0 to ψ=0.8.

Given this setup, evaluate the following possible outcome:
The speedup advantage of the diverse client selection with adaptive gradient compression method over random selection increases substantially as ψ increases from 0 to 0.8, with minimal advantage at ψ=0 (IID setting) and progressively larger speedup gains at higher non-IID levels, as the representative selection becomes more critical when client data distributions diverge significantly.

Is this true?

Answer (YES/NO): NO